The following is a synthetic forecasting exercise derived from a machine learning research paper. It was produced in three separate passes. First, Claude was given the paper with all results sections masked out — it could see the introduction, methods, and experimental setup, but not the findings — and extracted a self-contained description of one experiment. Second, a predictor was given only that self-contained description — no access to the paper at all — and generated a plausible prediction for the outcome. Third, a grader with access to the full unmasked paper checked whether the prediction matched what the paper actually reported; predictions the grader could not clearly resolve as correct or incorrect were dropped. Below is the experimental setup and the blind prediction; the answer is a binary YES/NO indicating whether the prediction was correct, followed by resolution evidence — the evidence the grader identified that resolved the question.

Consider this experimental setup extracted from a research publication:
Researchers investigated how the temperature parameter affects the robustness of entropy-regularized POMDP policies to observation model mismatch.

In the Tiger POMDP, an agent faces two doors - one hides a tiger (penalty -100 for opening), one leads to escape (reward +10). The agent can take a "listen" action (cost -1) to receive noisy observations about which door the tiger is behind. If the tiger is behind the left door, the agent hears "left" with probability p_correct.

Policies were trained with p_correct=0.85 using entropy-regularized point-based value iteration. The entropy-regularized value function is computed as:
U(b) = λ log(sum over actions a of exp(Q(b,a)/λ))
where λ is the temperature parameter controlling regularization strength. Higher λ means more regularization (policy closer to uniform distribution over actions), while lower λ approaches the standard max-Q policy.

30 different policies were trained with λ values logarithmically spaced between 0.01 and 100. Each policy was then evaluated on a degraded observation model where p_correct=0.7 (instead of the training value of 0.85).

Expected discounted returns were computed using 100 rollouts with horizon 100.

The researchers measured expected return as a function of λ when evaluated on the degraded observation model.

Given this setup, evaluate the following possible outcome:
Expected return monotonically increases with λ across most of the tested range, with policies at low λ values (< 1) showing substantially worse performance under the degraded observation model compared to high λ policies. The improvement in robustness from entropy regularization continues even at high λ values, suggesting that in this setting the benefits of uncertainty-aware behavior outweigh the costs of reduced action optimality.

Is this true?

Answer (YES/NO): NO